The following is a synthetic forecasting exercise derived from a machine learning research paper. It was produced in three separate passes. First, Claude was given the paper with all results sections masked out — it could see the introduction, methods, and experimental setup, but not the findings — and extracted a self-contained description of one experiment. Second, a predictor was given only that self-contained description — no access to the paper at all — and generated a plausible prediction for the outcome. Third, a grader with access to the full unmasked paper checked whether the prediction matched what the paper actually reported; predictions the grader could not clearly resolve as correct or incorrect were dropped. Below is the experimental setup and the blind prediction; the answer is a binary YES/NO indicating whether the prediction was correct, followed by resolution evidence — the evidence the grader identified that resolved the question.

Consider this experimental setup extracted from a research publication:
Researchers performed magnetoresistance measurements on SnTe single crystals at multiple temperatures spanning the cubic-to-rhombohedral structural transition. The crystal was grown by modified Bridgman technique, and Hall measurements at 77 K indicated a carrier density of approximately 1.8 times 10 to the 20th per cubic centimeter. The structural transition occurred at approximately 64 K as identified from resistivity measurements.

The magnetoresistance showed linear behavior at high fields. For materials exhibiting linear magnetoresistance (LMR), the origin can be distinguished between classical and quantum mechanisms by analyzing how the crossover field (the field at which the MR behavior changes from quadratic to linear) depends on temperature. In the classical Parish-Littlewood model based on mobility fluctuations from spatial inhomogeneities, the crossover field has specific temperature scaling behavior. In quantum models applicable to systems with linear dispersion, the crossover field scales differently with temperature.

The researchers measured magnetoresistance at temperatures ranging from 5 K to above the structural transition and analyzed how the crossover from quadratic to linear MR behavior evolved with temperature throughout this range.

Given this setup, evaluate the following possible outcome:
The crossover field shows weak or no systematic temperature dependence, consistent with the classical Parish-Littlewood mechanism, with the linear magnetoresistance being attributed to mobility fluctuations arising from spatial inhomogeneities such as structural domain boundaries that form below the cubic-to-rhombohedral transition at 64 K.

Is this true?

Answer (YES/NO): NO